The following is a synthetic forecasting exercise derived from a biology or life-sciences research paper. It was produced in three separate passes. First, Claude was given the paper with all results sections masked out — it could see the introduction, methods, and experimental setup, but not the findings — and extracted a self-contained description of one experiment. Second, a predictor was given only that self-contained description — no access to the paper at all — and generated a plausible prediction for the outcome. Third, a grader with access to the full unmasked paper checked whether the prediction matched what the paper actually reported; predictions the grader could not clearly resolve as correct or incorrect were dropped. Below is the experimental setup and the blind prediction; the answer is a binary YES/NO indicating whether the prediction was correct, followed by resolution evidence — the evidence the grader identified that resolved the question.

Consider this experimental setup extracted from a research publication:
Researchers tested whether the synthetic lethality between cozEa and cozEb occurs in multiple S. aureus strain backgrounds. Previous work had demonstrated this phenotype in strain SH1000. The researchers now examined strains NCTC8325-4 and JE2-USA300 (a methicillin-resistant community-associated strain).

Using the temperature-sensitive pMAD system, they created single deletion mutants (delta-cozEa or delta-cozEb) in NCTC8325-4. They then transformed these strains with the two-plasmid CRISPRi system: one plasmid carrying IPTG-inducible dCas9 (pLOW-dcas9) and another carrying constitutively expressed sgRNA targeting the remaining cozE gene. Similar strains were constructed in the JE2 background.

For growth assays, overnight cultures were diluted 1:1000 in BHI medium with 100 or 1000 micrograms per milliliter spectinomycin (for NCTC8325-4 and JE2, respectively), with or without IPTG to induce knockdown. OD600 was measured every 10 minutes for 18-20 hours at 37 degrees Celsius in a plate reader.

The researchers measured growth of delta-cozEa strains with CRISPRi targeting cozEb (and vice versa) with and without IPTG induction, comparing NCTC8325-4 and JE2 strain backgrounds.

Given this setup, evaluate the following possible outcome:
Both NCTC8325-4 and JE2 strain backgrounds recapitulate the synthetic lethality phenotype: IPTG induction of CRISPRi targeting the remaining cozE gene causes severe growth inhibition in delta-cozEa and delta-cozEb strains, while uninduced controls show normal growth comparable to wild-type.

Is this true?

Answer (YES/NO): YES